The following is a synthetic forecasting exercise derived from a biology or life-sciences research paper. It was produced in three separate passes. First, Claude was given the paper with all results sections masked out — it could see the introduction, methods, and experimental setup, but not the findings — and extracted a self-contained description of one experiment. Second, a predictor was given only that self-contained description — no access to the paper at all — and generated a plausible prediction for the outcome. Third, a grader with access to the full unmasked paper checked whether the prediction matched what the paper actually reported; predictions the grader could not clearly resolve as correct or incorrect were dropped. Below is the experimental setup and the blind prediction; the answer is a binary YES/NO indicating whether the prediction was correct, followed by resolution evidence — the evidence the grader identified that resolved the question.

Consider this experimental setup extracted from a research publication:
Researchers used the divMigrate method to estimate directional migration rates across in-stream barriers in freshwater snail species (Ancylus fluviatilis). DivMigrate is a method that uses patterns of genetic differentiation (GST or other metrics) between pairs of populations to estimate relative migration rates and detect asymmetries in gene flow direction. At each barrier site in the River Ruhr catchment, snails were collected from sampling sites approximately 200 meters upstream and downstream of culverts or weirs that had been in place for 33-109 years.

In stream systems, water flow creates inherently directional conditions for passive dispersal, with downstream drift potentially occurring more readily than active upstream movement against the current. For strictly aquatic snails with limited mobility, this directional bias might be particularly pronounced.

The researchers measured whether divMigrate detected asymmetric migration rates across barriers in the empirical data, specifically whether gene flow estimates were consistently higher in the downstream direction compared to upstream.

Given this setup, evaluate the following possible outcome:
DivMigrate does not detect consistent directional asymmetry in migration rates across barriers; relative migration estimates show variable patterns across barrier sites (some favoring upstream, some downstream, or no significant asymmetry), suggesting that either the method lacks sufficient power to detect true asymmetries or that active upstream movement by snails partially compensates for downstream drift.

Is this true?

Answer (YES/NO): NO